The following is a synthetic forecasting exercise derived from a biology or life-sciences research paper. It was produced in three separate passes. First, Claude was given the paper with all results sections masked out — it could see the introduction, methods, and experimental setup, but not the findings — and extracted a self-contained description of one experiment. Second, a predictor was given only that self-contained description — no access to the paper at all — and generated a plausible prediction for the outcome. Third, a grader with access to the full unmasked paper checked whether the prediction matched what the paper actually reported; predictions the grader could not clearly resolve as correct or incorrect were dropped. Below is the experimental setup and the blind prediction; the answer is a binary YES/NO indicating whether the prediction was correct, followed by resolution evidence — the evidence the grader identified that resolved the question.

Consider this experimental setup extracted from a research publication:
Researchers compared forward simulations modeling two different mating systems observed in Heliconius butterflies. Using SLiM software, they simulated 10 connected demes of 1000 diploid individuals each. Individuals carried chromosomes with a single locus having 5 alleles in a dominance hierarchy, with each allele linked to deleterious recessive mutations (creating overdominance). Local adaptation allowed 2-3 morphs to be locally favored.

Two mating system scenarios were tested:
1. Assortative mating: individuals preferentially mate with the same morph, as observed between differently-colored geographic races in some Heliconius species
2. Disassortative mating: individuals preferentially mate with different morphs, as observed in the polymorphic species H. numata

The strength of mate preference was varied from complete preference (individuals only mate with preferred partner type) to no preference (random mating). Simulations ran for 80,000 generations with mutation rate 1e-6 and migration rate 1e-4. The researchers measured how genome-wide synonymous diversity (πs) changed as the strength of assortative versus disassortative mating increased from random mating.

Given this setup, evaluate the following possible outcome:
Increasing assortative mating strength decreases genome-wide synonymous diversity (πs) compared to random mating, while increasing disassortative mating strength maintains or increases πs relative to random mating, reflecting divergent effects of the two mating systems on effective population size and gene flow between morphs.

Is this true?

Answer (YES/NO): YES